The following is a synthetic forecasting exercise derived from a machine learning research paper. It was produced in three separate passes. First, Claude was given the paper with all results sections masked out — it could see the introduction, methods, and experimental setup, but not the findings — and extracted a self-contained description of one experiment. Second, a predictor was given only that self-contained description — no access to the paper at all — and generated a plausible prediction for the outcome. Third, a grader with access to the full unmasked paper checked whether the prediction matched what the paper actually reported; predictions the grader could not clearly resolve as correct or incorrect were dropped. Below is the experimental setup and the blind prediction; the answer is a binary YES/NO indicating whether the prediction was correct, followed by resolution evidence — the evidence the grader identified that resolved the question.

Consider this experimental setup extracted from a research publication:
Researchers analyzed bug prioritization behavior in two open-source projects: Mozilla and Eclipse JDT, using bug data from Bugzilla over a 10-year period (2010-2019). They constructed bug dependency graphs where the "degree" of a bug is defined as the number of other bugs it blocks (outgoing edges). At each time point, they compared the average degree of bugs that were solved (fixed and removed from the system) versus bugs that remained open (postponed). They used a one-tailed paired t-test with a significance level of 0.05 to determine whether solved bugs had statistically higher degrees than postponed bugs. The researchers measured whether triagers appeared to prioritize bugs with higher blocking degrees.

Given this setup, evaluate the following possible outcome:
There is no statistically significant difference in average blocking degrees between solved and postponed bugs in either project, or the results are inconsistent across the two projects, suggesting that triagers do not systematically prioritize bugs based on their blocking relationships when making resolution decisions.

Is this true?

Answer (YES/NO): NO